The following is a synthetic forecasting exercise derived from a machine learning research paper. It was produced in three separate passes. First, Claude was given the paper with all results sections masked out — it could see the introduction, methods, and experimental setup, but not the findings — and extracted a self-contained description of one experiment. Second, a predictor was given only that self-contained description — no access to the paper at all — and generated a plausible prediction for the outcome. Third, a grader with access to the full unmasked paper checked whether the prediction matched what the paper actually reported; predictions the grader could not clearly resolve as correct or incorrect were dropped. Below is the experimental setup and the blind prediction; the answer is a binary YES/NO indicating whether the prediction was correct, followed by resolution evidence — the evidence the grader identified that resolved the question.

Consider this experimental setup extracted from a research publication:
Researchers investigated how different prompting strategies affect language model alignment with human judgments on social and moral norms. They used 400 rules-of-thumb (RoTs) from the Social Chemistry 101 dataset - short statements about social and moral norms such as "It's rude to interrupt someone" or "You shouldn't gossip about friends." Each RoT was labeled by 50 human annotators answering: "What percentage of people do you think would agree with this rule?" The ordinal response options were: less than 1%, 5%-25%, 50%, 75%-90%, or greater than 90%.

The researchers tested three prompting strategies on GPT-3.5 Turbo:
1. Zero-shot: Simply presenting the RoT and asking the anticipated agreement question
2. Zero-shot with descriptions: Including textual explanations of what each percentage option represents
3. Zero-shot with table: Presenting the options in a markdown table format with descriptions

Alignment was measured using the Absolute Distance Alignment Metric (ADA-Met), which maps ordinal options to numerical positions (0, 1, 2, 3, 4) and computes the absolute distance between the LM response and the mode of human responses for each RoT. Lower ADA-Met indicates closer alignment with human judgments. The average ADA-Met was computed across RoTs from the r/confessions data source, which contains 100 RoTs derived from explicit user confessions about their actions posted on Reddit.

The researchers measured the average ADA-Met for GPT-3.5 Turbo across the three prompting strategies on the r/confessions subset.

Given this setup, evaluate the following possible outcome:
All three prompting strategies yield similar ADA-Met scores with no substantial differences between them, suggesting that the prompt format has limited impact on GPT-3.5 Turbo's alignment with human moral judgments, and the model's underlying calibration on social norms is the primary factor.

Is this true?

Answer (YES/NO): NO